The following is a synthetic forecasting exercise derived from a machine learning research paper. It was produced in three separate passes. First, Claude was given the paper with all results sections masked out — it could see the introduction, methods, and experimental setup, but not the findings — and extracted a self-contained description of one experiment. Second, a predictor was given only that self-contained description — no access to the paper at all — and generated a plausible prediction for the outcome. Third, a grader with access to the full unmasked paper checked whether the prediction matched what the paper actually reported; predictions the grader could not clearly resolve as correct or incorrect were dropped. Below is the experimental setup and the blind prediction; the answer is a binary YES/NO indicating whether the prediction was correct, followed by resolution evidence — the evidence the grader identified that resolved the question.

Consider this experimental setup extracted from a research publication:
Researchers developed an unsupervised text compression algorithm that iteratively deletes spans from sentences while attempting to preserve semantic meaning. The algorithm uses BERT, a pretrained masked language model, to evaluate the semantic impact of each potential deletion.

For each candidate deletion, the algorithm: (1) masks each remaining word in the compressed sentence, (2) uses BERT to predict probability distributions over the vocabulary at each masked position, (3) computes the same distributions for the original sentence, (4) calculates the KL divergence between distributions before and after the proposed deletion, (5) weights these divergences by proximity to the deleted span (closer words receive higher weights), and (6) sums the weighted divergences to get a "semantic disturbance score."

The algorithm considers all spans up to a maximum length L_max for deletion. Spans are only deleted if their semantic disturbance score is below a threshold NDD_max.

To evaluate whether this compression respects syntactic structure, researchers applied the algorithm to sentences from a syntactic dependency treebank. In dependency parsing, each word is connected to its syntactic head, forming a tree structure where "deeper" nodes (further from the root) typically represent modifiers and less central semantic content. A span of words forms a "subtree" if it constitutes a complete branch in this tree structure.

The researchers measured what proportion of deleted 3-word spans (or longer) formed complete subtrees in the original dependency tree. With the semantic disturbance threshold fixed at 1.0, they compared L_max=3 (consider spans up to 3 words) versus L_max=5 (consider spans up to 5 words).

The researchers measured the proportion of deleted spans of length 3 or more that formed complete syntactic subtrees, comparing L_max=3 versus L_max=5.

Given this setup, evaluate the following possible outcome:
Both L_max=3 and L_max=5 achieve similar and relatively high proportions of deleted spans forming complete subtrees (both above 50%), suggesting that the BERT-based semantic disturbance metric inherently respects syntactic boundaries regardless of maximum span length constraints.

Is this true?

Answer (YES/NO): YES